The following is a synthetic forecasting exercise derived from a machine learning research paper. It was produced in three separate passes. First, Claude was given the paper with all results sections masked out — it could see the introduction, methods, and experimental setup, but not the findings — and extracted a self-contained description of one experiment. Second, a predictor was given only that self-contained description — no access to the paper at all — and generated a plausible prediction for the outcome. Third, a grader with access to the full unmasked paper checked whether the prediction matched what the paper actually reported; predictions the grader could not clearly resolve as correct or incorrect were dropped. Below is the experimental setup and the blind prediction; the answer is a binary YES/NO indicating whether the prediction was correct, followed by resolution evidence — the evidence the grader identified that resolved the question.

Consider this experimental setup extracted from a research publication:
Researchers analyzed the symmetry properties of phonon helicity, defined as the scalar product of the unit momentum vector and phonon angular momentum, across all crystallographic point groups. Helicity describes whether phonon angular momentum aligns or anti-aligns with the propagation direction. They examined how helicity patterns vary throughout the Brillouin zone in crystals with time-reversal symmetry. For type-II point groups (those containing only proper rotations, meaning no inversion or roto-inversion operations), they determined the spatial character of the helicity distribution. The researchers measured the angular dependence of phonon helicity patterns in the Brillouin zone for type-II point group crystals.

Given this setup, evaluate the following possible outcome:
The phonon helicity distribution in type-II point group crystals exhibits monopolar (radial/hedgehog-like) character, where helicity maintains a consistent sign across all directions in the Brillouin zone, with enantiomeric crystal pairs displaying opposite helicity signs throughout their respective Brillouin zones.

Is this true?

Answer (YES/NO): NO